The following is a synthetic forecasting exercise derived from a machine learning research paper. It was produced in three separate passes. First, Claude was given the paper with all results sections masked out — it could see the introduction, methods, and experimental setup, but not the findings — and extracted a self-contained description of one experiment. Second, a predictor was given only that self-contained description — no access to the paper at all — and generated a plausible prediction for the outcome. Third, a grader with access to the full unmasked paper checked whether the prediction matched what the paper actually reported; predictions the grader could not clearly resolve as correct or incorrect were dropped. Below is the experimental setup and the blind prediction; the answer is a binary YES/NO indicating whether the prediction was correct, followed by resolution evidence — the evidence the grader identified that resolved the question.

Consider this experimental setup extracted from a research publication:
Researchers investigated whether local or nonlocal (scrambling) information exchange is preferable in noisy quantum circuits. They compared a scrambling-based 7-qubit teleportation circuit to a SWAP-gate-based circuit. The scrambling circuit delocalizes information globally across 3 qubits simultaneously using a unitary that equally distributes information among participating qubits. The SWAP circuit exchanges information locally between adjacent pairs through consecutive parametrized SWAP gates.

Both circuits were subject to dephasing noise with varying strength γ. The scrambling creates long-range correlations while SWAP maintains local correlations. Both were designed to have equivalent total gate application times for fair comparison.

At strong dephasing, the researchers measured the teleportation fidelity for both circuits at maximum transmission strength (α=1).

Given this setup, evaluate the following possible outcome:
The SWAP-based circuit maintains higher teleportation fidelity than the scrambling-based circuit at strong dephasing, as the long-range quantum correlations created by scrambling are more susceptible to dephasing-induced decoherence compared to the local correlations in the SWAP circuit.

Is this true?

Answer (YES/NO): YES